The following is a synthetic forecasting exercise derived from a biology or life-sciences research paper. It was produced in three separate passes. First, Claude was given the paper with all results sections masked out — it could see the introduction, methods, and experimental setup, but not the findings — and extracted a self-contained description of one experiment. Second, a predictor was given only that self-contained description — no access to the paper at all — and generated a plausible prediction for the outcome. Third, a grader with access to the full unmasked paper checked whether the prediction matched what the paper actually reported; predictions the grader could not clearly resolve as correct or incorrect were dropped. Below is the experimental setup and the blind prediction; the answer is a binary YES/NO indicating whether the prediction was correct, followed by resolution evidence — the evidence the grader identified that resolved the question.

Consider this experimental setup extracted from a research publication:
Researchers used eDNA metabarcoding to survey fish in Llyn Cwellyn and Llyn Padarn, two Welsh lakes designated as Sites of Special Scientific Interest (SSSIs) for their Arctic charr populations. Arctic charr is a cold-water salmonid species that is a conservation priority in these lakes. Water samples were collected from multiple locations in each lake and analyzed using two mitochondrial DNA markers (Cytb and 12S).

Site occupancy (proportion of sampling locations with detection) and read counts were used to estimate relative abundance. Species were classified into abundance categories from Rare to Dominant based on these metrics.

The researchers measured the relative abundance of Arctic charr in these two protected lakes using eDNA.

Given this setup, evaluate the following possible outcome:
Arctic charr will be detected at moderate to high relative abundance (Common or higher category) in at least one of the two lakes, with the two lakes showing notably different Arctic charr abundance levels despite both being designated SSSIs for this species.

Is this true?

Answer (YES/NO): YES